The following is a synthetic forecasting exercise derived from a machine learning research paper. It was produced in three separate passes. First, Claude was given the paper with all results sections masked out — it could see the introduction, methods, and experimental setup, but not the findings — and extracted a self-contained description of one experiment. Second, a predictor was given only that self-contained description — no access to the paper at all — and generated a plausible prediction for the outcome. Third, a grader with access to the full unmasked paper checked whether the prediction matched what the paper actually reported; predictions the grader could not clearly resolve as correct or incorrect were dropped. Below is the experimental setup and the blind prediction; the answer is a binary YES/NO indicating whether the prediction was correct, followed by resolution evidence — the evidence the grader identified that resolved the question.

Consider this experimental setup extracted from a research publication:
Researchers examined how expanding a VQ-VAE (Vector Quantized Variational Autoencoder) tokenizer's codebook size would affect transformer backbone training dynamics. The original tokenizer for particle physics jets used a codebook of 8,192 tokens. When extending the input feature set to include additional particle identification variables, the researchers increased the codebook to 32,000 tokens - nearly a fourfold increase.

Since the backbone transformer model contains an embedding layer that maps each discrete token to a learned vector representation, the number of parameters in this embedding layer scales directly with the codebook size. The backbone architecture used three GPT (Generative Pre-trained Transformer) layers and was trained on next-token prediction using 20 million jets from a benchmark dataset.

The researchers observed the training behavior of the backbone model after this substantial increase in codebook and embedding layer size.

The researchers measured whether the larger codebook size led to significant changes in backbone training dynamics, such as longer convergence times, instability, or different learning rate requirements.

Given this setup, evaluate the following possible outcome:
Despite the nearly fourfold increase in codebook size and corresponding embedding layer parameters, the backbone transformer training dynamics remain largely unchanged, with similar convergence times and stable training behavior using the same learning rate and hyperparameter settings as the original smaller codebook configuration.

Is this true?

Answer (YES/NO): YES